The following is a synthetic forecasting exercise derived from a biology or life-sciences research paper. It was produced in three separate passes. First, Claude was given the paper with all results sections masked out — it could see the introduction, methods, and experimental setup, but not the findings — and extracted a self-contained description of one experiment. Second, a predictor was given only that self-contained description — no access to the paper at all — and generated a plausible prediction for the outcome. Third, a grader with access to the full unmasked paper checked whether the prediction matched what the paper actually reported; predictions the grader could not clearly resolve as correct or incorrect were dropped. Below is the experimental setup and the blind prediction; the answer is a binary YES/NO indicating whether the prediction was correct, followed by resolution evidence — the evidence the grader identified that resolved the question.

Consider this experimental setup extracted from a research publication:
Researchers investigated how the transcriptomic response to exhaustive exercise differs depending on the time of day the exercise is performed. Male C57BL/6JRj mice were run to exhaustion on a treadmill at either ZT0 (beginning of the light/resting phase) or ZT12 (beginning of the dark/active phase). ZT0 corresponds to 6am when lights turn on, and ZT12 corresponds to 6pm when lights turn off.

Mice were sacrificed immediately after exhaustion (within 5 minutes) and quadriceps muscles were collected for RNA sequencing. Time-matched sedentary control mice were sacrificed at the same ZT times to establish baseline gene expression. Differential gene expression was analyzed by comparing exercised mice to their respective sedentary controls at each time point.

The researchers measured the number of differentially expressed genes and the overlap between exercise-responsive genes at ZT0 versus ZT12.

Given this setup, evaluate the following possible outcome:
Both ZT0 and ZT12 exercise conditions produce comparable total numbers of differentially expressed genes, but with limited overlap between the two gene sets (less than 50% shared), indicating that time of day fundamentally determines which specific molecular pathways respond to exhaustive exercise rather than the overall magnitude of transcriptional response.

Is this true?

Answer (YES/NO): NO